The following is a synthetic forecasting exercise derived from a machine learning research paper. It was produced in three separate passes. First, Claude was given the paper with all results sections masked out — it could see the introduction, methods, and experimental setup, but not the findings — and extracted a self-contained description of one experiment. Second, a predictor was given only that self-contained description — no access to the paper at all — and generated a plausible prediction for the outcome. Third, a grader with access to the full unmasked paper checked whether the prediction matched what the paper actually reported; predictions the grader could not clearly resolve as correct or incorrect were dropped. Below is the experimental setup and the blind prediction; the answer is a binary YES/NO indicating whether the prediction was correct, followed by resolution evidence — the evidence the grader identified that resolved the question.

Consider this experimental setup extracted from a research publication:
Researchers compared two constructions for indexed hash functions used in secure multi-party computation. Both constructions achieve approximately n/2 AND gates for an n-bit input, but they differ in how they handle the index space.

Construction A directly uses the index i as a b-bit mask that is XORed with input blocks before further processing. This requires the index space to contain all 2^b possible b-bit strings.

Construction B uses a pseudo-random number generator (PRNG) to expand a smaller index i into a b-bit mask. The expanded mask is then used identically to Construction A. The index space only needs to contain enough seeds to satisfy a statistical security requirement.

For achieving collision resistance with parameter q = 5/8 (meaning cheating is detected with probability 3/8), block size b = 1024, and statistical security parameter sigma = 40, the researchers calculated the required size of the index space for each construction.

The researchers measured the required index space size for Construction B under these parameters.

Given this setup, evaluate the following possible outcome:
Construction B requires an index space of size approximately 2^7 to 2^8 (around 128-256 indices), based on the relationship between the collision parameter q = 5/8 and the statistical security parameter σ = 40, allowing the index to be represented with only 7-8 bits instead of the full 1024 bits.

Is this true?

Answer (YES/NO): NO